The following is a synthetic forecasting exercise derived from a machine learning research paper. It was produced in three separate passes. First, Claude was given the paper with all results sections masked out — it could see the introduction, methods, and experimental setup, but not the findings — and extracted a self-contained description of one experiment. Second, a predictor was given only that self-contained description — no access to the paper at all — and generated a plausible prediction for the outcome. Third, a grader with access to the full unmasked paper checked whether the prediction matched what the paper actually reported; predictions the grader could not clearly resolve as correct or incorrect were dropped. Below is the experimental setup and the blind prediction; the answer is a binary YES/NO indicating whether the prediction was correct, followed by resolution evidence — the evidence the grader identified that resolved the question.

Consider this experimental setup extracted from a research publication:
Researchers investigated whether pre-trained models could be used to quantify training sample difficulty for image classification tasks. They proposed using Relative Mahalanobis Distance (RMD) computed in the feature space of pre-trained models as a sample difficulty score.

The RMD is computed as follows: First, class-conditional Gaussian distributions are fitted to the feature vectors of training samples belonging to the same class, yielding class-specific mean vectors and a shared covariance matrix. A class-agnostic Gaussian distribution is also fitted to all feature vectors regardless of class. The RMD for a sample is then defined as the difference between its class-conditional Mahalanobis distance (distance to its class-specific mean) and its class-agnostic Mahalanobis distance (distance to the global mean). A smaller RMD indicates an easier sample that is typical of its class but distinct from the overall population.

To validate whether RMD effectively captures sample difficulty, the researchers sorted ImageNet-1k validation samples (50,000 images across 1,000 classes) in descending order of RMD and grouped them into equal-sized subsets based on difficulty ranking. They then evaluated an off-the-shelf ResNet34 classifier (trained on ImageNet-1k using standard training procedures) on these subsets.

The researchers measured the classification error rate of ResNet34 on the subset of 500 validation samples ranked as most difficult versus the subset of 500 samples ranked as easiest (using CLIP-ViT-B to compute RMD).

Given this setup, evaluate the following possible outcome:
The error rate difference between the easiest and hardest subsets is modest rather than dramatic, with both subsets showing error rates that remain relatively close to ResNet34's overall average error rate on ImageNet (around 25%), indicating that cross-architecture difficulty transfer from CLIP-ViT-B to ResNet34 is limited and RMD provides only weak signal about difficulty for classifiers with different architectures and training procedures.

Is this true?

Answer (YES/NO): NO